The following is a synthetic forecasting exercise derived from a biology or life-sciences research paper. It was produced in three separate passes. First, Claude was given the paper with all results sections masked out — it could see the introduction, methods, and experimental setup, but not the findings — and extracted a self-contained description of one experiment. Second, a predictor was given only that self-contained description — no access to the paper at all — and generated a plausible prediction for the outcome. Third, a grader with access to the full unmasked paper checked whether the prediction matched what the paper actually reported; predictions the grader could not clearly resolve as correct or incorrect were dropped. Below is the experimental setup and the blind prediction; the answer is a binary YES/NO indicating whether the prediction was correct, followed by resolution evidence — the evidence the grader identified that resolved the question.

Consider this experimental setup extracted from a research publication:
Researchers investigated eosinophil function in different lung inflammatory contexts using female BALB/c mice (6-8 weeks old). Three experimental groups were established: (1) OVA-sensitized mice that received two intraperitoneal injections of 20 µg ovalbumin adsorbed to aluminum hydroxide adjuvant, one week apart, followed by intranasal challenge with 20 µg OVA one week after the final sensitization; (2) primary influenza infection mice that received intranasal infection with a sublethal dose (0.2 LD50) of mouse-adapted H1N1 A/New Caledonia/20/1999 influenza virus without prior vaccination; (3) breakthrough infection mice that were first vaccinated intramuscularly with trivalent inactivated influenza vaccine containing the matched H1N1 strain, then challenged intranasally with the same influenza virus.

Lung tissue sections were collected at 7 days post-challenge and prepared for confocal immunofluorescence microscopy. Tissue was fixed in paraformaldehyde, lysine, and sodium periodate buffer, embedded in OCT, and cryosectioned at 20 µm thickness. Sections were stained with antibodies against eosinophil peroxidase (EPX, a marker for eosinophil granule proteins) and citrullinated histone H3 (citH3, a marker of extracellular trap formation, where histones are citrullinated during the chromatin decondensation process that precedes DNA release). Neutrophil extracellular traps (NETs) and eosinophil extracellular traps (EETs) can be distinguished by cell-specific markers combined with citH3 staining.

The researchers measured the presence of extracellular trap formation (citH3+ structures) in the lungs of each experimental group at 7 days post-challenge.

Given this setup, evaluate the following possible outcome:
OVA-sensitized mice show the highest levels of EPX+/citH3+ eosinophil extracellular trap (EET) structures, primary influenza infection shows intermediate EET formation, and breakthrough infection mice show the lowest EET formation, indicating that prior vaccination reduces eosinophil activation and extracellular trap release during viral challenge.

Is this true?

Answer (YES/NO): NO